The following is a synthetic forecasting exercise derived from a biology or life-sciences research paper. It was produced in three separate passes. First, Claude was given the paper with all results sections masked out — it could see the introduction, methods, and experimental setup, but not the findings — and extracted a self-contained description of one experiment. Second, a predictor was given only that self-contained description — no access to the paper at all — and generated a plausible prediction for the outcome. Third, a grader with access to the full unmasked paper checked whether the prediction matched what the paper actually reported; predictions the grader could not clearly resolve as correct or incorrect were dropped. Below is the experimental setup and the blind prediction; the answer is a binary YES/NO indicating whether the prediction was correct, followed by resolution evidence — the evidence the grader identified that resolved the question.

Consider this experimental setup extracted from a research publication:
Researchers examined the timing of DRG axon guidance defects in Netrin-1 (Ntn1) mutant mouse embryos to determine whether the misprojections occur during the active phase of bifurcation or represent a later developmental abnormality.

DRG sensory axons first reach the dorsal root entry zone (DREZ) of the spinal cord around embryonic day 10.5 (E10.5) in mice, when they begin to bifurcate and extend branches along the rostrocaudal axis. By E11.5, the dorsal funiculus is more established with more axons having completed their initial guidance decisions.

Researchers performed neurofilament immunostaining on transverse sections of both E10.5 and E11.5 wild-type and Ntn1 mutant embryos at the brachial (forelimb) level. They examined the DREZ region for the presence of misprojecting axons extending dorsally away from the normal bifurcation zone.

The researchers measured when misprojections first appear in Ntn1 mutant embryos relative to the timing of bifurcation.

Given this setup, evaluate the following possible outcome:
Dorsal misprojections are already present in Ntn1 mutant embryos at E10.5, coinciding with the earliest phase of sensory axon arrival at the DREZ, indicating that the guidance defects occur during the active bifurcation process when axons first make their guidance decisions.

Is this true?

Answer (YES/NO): YES